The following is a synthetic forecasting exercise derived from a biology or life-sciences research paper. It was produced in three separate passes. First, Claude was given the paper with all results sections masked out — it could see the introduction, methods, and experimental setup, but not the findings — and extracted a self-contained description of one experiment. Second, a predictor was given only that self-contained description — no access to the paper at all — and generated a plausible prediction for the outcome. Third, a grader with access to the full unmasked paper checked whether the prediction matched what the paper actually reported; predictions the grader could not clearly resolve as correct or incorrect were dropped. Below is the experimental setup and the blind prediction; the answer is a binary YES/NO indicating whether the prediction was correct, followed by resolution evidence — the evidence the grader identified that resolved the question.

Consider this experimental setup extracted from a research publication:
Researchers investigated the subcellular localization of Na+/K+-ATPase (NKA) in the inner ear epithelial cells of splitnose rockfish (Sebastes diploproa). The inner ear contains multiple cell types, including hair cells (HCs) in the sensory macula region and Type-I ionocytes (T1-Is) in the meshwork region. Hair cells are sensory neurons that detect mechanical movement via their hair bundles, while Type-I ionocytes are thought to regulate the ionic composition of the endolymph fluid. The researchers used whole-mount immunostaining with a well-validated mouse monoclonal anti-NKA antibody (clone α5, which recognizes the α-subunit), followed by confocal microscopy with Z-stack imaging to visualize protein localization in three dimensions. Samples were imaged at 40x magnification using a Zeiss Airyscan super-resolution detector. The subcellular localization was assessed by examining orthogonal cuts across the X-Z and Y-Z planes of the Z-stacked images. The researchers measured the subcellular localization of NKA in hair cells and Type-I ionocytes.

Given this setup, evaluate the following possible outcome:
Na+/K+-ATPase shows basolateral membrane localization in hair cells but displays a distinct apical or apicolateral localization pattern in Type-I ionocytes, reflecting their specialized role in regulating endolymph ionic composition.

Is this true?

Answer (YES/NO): NO